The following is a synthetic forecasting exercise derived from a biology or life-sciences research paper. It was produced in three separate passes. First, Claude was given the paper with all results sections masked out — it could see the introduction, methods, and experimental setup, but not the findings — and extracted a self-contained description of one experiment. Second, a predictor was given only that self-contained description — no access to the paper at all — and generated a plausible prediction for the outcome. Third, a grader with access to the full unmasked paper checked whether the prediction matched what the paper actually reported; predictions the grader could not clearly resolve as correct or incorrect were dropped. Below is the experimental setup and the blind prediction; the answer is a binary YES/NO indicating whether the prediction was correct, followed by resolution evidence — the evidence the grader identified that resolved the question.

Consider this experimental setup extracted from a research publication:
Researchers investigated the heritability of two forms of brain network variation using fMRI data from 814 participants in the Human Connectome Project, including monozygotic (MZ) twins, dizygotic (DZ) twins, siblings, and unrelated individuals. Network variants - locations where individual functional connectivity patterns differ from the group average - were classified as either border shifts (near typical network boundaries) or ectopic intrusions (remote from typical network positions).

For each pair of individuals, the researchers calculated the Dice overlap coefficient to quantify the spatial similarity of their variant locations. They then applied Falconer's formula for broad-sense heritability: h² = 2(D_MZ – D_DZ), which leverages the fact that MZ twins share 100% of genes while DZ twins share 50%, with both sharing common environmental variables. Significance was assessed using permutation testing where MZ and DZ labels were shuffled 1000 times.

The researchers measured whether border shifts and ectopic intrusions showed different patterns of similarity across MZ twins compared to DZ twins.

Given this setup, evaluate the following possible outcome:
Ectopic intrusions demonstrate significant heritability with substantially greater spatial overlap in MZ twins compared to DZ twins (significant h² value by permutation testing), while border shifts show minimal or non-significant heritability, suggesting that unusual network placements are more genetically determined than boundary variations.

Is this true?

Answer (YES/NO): NO